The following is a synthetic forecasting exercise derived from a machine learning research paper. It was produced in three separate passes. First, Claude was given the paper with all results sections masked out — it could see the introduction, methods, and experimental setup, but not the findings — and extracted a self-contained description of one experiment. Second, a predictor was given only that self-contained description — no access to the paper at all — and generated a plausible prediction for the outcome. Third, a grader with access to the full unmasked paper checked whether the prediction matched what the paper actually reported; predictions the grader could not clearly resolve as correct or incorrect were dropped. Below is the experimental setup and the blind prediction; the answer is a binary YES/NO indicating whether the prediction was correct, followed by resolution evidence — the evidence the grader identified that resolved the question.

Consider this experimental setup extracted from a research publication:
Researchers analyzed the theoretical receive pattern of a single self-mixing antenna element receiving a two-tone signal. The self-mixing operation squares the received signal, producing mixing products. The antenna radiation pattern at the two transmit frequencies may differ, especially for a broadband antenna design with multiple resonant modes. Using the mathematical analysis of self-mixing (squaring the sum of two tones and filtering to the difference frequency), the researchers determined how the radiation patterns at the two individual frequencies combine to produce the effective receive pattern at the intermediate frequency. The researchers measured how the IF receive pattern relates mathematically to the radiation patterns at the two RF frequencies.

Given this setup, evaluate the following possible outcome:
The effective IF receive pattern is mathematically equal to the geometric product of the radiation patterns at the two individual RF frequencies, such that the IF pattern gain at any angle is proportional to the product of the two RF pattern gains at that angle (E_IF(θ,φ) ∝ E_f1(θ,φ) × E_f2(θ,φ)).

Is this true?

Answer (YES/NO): YES